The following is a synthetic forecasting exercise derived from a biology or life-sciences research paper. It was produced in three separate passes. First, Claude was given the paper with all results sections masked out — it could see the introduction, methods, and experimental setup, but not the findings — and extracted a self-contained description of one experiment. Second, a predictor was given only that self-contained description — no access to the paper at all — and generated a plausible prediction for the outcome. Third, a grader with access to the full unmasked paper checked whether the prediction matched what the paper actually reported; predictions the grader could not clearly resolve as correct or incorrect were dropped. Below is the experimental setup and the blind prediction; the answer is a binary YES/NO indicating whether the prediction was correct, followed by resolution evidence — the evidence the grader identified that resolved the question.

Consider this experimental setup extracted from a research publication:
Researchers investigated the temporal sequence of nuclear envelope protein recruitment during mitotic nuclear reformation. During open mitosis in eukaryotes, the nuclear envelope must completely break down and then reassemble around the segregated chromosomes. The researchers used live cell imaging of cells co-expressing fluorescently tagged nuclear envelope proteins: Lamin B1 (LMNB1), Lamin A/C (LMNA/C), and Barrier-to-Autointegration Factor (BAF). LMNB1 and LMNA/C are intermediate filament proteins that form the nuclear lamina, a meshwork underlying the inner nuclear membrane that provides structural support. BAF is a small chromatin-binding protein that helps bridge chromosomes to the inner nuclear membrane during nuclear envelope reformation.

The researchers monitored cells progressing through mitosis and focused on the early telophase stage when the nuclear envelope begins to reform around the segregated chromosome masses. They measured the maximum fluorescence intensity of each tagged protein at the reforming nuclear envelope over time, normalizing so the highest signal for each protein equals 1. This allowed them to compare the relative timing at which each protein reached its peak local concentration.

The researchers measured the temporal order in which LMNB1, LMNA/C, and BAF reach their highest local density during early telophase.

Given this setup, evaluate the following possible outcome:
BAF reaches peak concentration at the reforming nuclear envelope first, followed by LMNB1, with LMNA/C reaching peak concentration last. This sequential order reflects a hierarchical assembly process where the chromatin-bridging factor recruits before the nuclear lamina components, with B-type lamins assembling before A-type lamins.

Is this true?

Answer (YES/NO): NO